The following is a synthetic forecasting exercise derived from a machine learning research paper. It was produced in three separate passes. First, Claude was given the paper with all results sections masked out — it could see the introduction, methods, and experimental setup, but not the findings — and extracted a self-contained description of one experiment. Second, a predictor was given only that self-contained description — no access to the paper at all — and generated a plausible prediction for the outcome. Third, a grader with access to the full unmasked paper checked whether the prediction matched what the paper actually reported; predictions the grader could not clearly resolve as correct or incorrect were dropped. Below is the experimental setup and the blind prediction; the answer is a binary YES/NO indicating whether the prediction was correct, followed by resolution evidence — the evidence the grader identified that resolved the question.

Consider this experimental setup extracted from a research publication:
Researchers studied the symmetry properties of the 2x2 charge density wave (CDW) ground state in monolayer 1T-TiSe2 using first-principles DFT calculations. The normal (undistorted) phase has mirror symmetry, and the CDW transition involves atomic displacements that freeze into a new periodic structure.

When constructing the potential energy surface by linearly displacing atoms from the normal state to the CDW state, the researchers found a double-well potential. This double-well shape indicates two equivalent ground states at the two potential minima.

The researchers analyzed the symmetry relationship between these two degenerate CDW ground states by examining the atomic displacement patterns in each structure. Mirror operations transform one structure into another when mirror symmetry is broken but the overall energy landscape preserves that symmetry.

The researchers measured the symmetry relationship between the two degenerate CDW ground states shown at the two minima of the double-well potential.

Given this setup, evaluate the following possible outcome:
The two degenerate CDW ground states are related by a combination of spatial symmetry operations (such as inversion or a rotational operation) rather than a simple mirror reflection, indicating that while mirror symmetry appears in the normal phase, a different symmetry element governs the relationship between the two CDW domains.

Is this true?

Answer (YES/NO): NO